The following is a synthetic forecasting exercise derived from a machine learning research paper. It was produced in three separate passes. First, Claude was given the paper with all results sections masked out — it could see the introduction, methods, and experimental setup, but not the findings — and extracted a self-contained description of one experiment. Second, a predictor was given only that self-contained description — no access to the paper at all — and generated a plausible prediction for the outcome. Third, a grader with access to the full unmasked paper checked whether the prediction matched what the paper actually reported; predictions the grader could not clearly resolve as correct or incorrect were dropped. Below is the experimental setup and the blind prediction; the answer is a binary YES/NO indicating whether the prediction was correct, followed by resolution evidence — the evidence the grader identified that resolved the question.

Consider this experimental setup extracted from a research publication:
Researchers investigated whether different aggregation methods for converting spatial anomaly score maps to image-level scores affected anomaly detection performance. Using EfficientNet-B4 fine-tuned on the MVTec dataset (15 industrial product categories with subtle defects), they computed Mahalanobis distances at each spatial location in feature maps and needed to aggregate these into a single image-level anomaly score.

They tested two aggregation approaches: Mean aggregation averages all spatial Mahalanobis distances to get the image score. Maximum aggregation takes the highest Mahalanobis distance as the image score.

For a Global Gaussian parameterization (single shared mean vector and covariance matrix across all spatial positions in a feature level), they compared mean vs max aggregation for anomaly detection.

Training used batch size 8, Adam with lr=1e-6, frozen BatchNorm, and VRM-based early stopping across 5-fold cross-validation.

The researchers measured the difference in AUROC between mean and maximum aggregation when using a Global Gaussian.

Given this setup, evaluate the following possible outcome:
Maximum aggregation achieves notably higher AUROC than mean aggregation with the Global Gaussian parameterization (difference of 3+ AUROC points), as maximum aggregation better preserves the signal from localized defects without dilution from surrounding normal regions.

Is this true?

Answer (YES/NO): YES